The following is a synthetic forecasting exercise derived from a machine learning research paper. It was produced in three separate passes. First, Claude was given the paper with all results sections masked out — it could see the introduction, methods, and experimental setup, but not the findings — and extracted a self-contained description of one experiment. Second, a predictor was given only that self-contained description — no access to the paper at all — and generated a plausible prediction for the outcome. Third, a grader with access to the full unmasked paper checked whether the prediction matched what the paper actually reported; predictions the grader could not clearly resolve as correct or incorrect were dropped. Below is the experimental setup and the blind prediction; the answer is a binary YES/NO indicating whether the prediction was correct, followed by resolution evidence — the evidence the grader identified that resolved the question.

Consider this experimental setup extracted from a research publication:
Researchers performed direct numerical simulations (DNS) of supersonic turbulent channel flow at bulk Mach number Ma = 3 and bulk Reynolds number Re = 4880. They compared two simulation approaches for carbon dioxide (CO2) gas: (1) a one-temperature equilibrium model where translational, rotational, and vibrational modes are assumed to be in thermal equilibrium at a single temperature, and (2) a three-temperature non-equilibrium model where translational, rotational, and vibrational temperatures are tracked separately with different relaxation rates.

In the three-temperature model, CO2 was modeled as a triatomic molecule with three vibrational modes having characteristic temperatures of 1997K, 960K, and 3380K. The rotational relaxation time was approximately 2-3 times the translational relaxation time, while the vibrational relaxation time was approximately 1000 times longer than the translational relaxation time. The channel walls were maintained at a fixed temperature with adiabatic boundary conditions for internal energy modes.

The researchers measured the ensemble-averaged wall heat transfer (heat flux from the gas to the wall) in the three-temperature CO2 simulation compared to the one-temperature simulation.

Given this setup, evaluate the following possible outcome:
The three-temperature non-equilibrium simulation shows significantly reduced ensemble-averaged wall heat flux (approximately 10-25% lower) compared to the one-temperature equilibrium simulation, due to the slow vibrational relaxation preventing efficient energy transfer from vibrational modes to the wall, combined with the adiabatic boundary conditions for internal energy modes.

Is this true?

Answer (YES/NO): NO